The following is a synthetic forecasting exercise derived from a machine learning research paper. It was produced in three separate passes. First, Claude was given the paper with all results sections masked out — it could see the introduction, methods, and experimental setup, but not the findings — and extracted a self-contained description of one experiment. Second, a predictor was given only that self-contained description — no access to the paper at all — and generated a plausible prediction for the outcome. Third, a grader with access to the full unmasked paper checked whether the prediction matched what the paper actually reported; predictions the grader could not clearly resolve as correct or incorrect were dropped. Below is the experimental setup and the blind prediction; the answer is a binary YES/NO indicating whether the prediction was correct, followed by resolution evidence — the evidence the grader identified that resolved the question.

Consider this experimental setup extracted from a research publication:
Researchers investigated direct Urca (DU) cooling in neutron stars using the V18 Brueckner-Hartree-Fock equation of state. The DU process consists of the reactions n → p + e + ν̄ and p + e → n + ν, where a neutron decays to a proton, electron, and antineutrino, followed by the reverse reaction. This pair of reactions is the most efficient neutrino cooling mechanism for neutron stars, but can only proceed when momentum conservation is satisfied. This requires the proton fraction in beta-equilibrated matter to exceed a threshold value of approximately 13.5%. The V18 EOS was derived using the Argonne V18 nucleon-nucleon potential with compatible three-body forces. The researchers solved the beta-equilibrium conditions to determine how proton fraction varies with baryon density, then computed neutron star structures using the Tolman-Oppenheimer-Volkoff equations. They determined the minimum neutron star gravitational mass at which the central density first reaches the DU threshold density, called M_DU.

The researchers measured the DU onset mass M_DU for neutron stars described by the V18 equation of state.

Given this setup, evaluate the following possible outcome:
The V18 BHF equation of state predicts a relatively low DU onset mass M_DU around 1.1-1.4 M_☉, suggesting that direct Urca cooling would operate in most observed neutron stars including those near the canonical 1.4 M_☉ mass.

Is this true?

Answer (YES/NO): NO